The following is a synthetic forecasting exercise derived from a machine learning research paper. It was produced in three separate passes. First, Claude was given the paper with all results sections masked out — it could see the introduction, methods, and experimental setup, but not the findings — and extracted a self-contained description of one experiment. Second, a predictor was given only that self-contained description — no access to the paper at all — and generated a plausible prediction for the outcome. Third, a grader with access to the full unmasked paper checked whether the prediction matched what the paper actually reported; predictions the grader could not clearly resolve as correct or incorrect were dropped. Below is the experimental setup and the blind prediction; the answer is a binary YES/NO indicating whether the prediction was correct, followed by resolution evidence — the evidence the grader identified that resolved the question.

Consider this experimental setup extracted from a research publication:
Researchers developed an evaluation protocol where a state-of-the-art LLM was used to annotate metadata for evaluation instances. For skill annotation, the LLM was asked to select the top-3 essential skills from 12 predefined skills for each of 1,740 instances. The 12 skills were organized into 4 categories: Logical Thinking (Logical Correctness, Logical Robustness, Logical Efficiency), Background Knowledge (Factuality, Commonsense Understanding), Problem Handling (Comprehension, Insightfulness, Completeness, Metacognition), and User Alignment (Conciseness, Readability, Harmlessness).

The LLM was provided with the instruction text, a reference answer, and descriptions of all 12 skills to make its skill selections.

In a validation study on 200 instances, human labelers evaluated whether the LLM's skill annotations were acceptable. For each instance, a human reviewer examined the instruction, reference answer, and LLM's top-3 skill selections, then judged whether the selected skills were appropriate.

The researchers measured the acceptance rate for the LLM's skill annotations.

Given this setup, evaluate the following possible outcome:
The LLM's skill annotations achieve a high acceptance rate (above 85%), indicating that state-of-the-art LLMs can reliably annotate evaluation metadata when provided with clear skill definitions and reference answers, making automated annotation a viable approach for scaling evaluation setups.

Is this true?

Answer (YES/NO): YES